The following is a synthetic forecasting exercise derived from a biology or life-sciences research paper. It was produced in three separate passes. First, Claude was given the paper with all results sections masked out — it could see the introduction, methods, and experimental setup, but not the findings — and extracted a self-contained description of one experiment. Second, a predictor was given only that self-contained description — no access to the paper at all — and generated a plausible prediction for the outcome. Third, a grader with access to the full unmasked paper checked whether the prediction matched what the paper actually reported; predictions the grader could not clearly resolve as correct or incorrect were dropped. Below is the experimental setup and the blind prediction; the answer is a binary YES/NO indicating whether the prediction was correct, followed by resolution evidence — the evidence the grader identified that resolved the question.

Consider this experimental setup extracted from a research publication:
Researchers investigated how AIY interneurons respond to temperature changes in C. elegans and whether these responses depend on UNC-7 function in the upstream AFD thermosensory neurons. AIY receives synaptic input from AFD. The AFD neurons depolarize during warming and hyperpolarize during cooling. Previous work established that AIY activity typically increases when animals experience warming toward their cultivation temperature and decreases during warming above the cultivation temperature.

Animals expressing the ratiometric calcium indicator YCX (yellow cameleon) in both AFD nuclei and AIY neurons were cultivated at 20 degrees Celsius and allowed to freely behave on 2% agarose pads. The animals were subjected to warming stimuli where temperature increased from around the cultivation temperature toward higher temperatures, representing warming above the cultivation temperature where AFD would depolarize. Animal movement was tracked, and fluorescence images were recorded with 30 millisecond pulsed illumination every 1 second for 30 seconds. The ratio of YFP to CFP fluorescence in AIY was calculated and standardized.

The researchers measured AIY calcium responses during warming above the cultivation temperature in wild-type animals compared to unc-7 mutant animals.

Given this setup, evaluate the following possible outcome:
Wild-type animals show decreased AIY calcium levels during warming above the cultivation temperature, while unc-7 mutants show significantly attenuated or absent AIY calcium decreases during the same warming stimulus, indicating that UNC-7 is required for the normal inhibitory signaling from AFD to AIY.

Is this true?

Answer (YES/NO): NO